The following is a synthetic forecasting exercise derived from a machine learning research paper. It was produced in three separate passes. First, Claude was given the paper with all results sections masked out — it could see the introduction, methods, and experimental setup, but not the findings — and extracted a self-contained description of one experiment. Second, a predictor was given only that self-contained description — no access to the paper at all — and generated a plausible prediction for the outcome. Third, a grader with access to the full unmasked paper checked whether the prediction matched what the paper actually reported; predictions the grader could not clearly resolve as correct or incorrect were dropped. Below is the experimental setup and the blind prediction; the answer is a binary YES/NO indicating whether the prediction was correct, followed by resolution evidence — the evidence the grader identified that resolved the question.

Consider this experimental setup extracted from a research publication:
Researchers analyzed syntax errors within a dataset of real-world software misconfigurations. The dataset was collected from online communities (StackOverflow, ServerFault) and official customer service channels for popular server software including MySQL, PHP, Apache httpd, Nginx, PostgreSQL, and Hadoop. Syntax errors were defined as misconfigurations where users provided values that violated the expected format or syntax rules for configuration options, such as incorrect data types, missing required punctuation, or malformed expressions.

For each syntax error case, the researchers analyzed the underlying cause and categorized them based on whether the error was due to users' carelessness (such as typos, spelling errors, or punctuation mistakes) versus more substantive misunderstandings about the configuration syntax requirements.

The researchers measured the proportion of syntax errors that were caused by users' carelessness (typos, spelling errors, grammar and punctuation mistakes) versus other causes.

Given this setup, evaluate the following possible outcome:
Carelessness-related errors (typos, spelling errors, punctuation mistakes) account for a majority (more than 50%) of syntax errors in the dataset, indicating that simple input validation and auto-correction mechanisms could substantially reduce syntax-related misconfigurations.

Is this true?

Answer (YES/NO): YES